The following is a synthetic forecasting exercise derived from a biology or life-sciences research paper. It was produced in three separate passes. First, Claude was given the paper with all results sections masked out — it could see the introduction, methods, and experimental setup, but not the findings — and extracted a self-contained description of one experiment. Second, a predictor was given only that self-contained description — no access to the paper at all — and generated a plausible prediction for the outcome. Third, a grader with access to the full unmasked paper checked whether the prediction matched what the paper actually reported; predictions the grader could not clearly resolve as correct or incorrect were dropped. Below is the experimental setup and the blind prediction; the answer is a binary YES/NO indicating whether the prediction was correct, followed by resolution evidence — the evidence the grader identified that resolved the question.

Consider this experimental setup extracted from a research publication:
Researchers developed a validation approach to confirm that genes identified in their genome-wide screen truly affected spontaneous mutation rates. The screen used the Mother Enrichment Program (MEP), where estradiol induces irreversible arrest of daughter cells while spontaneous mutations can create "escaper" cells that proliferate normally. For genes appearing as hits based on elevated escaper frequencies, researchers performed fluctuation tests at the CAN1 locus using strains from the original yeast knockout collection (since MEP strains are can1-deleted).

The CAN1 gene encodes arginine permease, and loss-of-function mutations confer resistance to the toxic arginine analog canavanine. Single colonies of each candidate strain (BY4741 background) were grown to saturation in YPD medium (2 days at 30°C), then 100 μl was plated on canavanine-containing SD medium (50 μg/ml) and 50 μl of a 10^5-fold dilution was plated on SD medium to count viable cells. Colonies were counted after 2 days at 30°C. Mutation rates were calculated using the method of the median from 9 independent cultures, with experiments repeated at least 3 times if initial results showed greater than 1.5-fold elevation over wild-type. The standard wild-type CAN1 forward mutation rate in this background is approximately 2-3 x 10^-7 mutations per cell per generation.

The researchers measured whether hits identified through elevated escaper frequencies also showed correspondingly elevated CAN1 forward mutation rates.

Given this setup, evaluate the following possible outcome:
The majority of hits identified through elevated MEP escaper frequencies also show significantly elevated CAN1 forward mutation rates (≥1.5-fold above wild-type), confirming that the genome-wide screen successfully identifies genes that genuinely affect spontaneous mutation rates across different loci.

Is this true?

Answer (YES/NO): NO